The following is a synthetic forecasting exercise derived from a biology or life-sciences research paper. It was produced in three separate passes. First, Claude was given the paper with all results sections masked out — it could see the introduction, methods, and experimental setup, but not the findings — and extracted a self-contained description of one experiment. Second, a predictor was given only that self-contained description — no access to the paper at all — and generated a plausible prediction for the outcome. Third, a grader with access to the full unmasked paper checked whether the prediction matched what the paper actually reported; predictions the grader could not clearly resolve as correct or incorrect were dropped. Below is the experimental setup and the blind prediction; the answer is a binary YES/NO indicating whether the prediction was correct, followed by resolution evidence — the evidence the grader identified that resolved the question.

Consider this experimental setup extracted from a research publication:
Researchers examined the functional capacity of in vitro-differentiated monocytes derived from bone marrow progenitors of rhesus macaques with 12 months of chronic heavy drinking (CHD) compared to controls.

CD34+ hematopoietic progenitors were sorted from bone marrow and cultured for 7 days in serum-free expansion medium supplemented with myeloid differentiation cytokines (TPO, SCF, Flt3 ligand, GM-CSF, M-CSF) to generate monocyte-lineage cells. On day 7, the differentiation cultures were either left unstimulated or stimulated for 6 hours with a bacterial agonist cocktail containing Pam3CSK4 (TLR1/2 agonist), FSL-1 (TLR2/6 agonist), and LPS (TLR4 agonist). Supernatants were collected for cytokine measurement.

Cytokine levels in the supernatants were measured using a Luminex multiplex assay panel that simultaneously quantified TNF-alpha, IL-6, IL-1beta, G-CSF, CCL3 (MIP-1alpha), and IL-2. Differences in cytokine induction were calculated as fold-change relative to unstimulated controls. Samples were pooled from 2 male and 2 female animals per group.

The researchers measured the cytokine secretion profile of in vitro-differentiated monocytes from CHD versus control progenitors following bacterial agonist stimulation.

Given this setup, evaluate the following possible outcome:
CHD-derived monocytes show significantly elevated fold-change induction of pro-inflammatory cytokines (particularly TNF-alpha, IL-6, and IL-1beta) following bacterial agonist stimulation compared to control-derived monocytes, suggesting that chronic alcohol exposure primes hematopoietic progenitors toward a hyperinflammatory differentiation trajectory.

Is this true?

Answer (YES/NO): YES